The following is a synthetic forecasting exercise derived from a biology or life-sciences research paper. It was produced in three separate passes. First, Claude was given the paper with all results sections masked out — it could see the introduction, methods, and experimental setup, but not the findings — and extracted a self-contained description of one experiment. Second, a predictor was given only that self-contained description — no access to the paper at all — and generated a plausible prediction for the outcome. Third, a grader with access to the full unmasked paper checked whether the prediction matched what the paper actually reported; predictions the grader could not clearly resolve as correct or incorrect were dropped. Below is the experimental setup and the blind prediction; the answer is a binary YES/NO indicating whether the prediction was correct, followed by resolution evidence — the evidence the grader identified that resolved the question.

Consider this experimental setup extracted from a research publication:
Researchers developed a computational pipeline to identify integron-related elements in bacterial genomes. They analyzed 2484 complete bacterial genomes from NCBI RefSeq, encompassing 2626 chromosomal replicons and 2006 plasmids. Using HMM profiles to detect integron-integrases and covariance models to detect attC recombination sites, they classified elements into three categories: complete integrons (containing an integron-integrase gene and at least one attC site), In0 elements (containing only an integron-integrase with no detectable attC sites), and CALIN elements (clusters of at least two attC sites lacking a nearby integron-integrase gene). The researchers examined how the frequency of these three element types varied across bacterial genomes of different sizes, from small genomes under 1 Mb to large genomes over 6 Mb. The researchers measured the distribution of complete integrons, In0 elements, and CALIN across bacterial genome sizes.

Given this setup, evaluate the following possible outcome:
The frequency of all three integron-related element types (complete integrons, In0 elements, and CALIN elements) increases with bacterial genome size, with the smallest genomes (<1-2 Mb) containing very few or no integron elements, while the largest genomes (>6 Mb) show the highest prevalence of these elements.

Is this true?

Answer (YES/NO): NO